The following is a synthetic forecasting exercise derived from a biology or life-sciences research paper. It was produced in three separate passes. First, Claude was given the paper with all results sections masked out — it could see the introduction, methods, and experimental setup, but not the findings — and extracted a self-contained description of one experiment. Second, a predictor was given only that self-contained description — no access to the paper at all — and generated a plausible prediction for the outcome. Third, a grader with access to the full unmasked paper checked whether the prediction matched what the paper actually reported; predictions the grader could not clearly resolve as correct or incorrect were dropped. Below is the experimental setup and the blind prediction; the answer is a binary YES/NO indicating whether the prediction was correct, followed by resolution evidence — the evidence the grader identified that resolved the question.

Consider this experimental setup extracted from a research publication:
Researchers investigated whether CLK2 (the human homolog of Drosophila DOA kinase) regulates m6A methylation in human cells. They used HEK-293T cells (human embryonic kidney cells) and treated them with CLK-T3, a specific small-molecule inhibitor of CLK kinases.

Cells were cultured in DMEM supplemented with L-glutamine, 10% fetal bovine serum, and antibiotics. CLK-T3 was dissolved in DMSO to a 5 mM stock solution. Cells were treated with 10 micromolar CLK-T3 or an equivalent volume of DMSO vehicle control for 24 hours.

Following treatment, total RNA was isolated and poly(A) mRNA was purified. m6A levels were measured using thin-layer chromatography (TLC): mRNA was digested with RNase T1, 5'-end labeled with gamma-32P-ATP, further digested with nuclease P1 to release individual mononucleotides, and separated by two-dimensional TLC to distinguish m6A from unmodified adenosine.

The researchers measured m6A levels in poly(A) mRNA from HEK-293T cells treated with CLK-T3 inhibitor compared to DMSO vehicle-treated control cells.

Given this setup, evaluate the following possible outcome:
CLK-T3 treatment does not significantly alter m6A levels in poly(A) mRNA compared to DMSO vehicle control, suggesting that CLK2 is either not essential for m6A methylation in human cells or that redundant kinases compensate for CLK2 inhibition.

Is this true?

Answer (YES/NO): NO